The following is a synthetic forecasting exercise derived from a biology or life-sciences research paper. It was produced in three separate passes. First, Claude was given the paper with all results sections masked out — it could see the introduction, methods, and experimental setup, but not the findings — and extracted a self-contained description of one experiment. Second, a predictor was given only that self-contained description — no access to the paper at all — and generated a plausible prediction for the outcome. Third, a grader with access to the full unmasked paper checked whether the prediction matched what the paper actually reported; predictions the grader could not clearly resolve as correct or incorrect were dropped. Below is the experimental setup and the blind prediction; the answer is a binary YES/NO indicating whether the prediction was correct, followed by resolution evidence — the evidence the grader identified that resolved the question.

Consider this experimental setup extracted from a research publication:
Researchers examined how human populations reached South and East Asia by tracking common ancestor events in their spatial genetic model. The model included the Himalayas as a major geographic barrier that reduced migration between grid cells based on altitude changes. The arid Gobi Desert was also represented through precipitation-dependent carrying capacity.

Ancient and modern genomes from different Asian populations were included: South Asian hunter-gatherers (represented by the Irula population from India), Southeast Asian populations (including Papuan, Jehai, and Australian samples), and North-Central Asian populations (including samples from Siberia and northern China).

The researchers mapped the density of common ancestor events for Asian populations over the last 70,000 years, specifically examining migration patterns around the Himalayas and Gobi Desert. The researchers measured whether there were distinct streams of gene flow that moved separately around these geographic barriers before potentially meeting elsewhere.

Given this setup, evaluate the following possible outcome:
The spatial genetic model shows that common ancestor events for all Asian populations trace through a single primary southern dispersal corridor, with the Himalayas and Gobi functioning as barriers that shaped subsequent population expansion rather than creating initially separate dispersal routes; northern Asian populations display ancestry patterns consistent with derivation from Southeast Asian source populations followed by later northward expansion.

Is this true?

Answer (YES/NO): NO